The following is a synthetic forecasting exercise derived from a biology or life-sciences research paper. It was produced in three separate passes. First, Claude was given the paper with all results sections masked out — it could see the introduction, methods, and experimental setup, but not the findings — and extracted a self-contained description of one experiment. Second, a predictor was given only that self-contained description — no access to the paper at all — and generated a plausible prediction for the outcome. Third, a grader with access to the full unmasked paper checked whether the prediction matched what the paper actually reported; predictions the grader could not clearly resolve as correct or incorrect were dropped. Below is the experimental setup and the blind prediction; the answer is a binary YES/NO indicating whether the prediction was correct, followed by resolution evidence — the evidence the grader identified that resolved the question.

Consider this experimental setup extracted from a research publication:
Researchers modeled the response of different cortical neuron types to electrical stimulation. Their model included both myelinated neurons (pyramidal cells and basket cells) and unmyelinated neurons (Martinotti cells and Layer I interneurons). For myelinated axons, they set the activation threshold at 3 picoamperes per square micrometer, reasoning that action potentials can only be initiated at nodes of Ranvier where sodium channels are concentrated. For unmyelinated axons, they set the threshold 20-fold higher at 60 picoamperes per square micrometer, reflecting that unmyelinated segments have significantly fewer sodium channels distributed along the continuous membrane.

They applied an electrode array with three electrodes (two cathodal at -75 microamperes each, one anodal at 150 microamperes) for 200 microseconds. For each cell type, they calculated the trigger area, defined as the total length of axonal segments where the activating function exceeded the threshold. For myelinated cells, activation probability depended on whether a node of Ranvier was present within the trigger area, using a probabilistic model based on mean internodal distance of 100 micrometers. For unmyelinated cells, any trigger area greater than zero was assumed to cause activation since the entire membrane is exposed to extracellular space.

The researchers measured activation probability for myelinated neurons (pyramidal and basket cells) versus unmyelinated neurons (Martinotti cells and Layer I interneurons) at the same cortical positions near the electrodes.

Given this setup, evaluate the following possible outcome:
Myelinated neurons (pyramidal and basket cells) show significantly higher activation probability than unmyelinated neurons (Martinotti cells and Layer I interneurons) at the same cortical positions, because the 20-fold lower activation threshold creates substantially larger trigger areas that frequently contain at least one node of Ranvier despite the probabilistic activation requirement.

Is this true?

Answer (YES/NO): YES